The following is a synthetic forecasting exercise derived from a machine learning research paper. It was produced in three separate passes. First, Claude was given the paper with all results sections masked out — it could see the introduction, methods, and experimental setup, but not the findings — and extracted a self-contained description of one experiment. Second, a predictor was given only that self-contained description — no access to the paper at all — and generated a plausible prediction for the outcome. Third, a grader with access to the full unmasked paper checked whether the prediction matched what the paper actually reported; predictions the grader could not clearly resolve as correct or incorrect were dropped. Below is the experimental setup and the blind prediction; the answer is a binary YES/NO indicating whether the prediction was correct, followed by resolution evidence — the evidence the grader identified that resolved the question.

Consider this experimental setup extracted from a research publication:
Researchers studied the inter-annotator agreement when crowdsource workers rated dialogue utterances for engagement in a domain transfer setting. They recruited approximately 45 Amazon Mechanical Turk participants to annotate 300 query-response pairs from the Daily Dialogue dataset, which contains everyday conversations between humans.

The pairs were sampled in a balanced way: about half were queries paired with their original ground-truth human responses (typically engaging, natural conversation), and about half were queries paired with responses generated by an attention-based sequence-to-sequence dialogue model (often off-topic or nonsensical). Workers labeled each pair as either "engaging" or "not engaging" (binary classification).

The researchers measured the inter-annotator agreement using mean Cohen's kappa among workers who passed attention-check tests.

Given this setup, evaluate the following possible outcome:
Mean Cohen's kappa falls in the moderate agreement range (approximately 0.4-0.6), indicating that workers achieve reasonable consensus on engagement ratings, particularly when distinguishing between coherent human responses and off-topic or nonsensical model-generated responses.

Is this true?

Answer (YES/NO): YES